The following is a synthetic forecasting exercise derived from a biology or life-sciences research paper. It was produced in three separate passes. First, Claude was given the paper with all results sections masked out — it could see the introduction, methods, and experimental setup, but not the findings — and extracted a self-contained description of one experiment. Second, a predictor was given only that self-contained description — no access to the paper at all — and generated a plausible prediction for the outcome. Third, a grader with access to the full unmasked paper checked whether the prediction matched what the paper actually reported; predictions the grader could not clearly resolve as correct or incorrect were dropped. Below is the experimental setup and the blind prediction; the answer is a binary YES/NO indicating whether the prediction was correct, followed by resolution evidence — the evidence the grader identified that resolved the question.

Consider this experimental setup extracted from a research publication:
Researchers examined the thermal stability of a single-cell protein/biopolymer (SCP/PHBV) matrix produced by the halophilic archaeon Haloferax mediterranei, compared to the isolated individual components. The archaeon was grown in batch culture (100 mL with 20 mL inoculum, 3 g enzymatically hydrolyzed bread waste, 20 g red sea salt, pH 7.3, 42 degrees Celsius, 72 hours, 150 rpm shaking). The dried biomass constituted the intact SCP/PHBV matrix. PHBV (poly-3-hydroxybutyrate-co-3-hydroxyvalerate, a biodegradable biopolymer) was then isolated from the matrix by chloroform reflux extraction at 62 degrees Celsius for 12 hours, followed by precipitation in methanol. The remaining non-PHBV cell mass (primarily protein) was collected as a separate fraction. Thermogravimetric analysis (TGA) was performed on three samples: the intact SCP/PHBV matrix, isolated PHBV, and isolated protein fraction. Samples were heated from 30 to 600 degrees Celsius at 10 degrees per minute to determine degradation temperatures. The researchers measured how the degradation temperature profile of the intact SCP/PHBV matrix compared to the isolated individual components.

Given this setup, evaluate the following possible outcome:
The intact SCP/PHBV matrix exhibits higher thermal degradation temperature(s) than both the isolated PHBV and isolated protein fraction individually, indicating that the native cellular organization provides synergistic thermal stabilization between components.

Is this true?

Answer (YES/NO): NO